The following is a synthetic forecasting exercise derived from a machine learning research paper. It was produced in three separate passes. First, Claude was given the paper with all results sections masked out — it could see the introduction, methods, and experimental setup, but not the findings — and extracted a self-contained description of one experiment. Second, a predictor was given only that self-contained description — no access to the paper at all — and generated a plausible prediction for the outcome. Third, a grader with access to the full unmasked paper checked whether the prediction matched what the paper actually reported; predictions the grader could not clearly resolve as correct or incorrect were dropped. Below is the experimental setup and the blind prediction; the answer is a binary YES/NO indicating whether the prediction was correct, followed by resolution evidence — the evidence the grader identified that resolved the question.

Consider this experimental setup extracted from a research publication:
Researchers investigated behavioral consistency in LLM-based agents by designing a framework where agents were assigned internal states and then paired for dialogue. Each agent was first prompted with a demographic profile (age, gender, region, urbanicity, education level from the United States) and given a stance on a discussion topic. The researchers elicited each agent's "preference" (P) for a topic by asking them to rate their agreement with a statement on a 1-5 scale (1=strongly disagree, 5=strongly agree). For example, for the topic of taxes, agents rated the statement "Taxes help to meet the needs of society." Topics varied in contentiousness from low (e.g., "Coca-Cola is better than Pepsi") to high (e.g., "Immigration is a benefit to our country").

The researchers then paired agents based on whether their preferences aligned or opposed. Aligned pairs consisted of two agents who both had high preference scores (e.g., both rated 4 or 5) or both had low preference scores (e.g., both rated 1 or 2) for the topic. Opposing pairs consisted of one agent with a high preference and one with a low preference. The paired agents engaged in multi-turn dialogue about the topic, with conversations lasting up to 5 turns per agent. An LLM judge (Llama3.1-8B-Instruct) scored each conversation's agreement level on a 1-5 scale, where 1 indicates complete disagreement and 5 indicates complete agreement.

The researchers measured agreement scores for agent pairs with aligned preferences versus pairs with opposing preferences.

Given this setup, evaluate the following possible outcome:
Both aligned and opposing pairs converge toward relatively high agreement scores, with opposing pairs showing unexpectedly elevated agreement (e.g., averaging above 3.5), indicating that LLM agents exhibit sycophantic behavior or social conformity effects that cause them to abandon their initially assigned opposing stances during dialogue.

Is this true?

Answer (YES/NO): YES